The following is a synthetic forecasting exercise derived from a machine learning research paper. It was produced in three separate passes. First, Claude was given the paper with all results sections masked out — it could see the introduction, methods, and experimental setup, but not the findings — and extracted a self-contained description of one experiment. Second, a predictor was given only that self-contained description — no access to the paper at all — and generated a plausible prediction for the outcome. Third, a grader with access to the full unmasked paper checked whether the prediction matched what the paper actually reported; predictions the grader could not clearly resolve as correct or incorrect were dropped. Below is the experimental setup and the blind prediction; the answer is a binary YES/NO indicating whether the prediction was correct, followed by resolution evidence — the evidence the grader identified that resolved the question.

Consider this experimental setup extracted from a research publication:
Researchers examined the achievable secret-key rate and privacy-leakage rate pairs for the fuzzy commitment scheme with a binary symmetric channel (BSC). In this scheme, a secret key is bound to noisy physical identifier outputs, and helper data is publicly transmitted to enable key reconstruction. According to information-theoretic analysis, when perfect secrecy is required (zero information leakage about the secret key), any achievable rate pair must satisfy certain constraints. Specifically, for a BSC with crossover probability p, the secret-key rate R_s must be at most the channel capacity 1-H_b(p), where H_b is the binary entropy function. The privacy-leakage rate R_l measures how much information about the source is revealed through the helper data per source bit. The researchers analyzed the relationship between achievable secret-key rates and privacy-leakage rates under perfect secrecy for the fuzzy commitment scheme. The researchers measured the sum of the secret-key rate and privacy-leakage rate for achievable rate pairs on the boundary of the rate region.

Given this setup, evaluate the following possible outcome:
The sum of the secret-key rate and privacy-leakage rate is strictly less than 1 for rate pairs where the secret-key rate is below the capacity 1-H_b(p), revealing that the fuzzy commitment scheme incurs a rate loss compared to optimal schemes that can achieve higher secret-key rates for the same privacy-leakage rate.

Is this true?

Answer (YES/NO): NO